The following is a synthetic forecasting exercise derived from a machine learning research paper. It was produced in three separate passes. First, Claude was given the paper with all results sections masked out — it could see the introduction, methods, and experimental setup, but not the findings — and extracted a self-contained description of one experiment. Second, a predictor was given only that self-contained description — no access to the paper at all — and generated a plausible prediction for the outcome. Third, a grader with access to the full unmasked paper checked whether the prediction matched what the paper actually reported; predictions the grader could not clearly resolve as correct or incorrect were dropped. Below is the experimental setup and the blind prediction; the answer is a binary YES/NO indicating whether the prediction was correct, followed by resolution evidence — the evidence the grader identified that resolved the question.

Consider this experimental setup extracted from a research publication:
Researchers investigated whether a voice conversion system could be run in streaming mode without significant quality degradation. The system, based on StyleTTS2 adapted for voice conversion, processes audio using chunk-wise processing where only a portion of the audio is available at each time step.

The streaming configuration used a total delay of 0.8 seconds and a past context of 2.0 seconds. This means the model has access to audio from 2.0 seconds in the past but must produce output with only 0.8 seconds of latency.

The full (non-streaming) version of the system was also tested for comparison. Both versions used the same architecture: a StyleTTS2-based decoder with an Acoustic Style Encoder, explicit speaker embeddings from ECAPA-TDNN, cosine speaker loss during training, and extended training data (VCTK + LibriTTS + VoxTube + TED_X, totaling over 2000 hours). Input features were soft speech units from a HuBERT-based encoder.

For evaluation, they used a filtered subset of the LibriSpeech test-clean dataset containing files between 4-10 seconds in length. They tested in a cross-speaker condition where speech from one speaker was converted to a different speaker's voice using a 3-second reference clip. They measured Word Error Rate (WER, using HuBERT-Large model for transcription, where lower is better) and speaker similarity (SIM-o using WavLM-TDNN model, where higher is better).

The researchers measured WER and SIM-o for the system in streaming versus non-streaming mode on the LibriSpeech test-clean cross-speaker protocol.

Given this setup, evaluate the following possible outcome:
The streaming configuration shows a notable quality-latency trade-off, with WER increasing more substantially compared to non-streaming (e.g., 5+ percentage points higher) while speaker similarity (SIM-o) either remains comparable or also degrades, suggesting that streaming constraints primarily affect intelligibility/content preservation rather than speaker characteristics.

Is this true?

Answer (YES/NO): NO